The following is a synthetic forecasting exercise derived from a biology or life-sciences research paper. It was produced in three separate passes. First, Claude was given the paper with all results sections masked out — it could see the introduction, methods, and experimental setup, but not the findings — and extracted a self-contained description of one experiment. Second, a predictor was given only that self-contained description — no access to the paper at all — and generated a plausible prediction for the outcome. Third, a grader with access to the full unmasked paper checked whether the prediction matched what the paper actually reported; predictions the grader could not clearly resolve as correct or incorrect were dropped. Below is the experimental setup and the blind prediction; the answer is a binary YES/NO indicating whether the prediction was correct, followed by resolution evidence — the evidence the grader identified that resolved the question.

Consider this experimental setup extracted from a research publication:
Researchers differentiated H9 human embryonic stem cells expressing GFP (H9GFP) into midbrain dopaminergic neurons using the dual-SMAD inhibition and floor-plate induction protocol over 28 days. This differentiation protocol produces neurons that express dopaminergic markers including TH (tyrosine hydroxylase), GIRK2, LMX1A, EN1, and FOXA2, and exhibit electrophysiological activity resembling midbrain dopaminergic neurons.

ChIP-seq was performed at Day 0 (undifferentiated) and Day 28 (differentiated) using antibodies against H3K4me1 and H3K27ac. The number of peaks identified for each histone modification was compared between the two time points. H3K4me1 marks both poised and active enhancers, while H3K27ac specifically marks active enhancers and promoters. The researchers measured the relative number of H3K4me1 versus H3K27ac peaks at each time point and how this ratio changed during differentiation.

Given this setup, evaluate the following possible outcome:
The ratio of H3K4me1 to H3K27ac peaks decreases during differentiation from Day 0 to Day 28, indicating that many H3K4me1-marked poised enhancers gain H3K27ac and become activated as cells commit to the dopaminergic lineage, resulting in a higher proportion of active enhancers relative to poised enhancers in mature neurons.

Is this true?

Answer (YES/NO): YES